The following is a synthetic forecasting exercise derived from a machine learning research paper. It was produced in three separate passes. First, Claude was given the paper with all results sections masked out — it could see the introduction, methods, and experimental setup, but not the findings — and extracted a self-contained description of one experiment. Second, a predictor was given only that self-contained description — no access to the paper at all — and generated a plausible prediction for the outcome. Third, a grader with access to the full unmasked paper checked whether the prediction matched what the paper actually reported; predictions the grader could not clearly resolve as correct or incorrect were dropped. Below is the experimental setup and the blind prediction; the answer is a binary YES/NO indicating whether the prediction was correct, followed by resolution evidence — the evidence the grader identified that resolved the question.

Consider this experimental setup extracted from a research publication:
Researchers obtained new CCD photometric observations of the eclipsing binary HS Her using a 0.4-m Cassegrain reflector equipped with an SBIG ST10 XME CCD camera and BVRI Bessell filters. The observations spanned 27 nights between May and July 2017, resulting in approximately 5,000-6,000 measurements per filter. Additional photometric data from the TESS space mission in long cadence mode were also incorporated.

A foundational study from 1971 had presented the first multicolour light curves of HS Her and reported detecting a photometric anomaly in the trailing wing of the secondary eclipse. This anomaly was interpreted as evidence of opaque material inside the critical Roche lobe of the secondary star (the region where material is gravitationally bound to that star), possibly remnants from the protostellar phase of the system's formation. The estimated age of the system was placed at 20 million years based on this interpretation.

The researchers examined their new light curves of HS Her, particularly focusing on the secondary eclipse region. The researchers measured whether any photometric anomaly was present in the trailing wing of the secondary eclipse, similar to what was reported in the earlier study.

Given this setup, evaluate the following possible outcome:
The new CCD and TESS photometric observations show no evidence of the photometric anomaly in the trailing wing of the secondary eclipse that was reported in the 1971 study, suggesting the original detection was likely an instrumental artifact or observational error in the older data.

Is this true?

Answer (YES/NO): YES